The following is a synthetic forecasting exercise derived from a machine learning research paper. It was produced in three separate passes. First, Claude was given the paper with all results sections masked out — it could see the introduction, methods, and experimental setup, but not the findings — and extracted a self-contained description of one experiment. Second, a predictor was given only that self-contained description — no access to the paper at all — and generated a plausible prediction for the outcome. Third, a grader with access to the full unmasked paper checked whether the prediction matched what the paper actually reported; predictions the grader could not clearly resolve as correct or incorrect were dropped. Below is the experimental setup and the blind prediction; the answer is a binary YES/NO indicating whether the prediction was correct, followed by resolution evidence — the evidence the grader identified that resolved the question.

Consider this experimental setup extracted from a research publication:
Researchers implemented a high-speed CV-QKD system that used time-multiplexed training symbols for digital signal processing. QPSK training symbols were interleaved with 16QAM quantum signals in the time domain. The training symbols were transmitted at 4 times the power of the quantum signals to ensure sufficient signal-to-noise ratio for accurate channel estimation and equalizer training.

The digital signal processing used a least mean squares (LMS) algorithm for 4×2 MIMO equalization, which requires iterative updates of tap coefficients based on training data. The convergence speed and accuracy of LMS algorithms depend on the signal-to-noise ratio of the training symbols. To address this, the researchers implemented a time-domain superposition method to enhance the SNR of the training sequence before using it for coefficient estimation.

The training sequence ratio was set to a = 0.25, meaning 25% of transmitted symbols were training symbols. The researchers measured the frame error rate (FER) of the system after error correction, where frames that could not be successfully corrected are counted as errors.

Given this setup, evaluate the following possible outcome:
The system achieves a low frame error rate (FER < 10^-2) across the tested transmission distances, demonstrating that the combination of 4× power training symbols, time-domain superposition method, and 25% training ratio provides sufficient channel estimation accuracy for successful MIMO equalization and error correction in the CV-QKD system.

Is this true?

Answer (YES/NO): NO